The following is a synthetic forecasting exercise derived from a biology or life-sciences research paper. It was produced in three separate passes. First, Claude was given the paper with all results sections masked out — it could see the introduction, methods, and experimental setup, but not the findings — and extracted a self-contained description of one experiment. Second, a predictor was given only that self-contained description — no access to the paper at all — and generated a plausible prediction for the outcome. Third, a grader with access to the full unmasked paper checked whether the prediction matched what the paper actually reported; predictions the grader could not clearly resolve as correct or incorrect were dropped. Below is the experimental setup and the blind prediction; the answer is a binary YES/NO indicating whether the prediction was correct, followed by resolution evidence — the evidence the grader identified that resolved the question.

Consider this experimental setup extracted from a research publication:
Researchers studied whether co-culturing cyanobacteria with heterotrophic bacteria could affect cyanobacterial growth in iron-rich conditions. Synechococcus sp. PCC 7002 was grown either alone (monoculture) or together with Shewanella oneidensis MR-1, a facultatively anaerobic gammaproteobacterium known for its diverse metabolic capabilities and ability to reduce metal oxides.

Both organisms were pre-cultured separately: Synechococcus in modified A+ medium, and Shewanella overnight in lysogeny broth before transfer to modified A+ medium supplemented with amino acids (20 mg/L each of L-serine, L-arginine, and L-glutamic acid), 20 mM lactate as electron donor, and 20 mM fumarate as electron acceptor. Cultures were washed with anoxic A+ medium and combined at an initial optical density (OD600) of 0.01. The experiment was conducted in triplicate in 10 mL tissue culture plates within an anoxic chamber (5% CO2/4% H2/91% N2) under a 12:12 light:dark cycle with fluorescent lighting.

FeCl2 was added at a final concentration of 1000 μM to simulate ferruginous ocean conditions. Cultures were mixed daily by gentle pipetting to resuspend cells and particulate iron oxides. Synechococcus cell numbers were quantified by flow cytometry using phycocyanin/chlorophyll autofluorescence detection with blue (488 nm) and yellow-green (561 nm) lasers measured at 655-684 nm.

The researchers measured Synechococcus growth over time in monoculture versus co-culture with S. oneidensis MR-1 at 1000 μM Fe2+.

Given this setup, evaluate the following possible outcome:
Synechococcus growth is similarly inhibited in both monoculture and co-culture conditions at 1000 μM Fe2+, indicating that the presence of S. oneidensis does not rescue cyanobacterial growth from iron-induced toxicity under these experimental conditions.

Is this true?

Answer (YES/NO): YES